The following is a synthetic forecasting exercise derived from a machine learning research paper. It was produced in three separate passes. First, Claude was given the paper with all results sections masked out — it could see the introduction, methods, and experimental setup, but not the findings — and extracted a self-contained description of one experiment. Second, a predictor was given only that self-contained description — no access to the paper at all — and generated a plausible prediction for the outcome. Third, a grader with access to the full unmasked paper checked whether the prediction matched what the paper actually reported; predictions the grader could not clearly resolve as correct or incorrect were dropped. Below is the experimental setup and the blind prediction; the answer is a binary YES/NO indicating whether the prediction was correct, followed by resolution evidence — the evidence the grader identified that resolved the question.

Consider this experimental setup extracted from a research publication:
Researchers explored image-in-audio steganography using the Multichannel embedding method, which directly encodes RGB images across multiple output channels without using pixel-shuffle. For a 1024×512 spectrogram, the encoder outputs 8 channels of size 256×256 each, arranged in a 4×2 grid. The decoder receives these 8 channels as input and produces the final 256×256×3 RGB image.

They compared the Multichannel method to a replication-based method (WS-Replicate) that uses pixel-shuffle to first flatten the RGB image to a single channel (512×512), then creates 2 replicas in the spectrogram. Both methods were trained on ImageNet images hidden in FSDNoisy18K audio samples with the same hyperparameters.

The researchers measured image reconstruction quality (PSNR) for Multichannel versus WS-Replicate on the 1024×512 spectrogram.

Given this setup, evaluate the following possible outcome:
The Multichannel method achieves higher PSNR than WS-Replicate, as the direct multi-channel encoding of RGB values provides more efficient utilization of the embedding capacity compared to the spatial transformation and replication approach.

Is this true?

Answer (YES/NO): YES